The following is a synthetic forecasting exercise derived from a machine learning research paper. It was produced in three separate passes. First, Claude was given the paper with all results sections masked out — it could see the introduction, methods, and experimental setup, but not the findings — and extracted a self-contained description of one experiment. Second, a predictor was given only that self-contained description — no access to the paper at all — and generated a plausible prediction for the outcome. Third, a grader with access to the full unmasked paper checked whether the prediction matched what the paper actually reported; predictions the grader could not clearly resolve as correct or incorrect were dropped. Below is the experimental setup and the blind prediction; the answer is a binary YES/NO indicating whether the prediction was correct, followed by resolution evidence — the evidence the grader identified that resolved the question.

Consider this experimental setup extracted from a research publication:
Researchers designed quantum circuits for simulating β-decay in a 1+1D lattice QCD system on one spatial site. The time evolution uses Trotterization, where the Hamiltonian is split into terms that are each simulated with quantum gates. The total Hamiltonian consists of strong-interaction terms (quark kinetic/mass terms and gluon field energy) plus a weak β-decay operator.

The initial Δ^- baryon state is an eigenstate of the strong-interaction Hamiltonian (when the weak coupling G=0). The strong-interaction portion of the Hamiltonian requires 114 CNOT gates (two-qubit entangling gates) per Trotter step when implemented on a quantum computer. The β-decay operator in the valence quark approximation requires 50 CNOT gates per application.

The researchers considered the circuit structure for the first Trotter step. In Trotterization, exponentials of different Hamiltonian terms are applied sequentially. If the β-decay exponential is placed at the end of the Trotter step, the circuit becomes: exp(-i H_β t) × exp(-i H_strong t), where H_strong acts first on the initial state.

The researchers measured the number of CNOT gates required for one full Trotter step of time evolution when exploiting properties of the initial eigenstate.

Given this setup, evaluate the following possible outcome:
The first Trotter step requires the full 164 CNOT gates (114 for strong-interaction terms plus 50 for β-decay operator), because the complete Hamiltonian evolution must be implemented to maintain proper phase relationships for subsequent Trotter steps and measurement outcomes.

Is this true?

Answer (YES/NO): NO